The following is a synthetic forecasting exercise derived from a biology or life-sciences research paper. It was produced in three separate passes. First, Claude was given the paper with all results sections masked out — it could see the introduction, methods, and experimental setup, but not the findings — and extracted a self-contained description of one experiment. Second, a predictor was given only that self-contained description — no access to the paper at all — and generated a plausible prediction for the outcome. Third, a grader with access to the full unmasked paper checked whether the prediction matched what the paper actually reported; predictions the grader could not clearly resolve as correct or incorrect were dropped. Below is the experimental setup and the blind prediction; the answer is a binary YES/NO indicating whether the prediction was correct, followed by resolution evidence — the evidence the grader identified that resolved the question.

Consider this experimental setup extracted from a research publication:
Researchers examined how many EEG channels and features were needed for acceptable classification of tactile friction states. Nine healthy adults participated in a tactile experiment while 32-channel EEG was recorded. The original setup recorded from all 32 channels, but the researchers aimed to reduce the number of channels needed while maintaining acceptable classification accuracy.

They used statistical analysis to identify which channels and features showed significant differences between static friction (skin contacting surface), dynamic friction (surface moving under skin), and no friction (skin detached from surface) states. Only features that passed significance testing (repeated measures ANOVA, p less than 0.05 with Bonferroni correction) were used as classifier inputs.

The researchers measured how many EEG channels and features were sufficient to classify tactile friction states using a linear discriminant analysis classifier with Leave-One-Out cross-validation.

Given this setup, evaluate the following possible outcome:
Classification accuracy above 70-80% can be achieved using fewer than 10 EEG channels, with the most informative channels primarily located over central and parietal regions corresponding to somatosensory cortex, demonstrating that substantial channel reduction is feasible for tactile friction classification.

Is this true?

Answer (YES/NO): NO